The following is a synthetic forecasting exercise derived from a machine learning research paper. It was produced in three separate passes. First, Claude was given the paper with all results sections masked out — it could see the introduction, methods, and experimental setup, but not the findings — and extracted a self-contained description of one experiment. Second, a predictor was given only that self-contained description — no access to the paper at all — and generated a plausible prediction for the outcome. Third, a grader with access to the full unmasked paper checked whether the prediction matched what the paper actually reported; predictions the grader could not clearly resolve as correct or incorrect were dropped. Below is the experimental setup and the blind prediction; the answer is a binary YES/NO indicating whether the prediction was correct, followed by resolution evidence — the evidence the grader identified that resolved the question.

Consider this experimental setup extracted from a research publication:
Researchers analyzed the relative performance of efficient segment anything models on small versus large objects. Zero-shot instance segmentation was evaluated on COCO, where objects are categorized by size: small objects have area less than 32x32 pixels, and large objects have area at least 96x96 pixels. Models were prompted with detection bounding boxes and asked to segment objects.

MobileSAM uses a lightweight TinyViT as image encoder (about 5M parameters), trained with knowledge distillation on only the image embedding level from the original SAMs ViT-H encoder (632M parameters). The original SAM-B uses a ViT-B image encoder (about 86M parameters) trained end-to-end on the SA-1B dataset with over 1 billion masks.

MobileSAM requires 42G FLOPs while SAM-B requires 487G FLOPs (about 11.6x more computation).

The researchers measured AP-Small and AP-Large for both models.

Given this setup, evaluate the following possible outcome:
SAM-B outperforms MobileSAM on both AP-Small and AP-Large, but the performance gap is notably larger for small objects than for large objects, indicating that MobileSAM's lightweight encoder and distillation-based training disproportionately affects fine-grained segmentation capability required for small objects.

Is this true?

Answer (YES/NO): NO